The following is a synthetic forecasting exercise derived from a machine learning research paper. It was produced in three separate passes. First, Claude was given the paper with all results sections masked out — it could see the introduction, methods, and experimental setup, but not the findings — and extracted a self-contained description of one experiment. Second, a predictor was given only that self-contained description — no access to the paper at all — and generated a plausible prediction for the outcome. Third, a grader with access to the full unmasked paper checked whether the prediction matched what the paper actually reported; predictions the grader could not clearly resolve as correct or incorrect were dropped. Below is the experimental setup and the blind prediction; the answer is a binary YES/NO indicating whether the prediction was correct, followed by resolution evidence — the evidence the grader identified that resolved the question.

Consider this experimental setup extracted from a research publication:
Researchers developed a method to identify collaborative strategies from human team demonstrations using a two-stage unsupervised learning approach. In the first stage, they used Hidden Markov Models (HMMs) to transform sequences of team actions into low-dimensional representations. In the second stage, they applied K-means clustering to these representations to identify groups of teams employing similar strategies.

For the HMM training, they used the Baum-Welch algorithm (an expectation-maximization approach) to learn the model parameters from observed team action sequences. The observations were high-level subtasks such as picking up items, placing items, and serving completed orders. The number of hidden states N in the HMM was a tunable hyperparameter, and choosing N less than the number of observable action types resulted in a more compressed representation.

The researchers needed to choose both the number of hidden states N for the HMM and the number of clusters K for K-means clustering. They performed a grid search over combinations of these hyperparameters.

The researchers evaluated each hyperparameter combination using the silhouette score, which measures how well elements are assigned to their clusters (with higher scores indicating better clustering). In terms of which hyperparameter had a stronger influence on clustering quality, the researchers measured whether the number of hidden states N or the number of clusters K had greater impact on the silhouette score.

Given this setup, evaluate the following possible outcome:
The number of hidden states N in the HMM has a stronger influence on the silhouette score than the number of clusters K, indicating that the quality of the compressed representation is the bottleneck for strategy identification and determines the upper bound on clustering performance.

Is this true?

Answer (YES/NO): YES